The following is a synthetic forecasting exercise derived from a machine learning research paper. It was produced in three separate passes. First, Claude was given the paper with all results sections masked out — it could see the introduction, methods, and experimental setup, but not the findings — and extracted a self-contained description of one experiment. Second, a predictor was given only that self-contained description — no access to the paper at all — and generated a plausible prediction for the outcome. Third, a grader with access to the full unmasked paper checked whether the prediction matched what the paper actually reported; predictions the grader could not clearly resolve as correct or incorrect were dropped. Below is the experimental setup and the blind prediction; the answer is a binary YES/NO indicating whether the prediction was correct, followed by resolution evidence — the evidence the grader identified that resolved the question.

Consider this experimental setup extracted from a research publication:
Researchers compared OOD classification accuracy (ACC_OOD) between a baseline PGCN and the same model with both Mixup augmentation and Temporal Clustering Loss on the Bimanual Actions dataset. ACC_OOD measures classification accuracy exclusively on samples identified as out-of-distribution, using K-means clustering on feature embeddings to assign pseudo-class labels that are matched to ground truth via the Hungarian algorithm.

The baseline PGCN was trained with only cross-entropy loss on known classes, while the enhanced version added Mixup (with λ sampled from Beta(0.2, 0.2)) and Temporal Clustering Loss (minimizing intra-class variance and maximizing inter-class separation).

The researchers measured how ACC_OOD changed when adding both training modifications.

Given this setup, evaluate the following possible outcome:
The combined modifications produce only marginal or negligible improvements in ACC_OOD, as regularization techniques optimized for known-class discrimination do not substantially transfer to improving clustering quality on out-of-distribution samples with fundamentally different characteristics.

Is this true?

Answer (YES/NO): NO